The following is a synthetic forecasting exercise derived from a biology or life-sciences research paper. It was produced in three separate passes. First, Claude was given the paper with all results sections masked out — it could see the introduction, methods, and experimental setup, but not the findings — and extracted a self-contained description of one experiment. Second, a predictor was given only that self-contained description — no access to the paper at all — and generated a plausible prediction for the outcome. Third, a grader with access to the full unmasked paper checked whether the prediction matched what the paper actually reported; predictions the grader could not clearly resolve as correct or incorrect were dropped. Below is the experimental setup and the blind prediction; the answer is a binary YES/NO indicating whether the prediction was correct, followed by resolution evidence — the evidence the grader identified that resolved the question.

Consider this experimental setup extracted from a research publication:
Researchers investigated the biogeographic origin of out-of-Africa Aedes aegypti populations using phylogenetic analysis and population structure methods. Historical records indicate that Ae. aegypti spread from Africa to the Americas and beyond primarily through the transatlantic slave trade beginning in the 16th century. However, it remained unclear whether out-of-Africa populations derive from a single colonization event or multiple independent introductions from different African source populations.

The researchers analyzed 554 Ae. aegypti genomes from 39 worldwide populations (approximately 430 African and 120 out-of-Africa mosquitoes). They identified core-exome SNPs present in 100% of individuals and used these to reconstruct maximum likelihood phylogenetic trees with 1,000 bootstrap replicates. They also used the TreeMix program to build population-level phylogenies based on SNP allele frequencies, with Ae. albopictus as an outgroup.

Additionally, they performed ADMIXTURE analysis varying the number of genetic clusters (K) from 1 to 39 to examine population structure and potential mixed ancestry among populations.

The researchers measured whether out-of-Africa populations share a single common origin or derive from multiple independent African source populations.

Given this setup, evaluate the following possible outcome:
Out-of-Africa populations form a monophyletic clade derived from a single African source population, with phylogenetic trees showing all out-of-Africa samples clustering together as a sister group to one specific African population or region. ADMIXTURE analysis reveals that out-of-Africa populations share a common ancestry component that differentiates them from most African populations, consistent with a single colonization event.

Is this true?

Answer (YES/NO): YES